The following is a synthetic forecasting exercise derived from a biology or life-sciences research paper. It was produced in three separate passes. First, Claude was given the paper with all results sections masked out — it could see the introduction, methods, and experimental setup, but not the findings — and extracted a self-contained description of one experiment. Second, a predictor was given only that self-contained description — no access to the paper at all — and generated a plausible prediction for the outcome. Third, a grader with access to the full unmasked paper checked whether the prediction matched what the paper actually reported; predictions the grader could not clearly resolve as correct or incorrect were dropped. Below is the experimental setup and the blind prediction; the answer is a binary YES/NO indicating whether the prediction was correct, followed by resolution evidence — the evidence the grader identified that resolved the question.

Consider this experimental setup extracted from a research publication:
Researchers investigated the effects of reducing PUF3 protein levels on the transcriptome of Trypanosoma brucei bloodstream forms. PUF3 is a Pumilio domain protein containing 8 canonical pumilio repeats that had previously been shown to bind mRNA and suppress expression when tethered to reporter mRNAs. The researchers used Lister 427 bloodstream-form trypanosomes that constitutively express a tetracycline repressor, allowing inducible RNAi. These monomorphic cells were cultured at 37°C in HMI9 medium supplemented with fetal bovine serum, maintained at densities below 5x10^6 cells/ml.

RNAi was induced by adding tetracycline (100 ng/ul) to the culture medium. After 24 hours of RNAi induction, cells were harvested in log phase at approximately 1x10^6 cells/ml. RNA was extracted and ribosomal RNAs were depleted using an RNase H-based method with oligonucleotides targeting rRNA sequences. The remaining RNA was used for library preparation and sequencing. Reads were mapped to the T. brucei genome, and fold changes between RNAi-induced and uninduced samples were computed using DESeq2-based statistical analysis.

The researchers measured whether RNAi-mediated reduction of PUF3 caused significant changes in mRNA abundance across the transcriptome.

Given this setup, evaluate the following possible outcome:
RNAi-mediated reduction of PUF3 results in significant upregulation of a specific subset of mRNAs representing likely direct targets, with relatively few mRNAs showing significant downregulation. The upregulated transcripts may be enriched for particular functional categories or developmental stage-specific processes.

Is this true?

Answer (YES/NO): NO